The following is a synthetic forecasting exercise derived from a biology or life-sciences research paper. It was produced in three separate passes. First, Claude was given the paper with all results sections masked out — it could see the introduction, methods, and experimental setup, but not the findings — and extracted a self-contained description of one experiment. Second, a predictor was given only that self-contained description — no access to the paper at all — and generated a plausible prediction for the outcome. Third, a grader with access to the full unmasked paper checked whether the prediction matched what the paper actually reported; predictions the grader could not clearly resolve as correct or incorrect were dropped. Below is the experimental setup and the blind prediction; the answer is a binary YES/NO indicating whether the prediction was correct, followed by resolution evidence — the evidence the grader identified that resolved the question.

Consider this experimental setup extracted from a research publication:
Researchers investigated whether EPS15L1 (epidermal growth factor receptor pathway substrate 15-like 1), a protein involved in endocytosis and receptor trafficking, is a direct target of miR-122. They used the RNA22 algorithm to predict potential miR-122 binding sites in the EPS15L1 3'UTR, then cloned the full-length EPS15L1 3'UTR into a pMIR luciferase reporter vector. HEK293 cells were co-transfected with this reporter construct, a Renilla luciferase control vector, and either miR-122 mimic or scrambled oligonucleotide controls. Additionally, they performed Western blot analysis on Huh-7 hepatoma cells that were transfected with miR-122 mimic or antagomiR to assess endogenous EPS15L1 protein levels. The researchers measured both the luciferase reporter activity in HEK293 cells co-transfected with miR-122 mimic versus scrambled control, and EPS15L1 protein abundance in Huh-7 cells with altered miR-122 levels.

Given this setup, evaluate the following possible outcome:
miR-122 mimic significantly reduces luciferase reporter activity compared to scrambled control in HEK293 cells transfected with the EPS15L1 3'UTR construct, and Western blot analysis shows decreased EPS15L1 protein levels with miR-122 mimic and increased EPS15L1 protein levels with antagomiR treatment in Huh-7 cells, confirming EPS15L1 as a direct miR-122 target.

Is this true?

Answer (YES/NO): NO